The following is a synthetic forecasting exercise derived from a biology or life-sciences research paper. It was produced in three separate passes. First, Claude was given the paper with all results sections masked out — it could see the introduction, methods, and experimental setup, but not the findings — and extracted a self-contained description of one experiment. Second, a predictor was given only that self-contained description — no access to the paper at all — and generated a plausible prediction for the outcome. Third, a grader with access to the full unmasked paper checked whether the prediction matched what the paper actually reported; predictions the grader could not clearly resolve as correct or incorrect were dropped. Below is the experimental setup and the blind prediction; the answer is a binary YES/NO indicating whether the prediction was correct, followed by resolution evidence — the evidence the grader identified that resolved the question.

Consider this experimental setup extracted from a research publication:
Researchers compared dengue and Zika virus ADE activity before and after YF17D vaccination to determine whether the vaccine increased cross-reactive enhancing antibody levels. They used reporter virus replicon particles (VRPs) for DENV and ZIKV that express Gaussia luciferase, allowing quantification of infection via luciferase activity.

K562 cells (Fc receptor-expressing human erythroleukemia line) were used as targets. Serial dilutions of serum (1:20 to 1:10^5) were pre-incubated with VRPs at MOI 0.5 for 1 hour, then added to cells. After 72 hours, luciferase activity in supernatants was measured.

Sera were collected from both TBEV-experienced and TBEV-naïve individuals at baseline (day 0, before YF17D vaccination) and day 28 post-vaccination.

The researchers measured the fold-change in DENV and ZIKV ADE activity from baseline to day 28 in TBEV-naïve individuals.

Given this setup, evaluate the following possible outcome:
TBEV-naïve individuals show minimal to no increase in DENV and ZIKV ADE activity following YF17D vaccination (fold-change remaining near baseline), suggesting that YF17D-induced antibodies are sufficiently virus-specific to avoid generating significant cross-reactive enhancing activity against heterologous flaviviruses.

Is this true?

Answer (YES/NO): YES